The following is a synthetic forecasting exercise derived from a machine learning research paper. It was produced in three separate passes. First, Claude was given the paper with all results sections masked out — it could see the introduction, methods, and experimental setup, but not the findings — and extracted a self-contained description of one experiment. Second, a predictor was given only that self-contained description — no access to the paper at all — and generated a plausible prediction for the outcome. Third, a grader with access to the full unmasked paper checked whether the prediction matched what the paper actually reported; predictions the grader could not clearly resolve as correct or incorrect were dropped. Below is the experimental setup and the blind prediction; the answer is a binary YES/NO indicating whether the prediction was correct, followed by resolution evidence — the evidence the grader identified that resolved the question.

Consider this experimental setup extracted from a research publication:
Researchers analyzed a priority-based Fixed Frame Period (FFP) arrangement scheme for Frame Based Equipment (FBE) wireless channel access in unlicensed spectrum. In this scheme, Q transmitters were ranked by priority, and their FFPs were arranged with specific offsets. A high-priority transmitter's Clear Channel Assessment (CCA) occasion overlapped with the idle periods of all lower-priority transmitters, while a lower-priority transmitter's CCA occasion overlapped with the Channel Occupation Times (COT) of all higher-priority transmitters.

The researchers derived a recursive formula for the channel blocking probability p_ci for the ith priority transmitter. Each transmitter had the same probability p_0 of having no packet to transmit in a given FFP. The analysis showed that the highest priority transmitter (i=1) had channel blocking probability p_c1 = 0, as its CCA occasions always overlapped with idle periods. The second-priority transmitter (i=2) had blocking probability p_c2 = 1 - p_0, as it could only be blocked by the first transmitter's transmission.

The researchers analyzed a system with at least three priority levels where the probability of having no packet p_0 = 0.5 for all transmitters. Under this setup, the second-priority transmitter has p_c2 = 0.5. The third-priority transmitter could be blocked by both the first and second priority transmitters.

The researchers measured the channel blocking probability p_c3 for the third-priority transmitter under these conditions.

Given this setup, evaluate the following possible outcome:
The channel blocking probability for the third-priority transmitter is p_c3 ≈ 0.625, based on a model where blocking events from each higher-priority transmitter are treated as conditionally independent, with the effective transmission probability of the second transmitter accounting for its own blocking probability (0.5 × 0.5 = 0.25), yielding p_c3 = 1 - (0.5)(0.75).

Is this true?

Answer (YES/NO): YES